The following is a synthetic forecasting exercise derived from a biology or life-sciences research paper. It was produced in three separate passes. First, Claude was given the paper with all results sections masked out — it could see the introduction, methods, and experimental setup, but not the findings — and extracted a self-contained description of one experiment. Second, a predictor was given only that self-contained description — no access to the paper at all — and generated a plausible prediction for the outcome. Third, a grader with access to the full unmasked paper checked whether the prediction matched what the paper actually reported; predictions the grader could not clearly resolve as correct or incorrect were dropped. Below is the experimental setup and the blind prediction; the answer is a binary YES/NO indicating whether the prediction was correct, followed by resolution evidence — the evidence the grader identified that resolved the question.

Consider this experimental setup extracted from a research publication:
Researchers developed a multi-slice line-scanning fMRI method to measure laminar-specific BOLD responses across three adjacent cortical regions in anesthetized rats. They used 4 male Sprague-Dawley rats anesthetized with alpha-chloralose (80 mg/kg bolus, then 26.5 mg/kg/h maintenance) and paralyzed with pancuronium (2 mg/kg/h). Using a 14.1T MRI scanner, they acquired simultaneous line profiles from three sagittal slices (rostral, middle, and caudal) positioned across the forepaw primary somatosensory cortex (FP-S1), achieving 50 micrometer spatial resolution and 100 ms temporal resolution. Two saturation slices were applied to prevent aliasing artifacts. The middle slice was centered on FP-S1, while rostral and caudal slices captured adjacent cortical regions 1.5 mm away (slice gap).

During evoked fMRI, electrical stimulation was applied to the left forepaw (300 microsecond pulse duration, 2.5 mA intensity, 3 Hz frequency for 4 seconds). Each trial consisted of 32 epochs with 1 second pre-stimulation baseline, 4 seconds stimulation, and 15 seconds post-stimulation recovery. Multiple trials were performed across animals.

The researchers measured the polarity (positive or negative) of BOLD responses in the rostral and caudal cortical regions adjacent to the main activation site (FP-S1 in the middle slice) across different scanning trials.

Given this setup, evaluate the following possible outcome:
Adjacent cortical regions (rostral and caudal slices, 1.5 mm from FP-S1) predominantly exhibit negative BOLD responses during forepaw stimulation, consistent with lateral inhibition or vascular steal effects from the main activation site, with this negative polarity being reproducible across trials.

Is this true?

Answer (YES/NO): NO